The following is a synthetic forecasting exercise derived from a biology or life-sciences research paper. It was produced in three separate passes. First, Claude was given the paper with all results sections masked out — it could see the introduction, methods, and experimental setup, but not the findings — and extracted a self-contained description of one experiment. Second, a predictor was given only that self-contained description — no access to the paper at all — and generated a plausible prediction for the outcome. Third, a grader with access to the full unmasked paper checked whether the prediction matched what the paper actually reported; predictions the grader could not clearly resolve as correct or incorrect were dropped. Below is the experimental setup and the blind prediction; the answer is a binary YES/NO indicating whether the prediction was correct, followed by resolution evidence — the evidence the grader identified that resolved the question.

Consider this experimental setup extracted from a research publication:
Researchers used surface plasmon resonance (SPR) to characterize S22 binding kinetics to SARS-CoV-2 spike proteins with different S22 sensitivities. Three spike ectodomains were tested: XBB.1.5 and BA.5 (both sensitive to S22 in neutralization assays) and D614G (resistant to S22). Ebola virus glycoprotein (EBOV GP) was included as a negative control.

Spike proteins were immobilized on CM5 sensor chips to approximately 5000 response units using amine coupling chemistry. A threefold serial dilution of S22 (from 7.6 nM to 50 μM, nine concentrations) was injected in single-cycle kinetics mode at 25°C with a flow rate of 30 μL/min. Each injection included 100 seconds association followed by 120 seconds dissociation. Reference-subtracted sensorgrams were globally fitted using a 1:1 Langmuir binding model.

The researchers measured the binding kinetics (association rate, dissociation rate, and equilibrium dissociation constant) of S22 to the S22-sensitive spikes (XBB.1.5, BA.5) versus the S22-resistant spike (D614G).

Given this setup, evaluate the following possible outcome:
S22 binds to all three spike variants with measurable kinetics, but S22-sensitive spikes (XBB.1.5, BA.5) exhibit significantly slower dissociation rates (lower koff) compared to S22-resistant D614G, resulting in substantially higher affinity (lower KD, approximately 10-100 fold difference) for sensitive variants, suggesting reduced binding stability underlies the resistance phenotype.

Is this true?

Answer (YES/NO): NO